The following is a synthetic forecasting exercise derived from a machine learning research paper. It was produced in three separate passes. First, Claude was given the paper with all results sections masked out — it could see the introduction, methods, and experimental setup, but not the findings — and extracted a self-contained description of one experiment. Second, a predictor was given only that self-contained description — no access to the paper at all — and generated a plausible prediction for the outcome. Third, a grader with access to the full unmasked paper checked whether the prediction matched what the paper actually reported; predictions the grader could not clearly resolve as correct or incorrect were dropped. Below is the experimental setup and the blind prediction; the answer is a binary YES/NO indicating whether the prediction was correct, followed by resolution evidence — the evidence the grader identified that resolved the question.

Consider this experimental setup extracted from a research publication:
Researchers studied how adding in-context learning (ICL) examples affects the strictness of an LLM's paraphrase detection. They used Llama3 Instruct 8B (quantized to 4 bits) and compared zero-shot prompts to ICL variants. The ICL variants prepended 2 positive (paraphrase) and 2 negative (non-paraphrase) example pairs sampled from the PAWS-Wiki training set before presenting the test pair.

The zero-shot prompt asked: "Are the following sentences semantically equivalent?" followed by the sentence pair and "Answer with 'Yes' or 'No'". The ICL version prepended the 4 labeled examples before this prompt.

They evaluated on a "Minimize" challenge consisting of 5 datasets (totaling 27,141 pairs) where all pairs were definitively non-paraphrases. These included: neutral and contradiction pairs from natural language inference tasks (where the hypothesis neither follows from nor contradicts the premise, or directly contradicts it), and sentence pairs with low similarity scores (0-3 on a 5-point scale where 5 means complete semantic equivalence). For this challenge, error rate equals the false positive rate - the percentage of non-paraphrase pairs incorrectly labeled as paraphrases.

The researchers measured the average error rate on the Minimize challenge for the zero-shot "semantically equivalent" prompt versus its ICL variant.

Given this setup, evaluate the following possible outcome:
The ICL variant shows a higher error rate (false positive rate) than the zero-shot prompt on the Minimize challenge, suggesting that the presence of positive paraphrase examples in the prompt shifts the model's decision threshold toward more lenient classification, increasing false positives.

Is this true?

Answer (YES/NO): NO